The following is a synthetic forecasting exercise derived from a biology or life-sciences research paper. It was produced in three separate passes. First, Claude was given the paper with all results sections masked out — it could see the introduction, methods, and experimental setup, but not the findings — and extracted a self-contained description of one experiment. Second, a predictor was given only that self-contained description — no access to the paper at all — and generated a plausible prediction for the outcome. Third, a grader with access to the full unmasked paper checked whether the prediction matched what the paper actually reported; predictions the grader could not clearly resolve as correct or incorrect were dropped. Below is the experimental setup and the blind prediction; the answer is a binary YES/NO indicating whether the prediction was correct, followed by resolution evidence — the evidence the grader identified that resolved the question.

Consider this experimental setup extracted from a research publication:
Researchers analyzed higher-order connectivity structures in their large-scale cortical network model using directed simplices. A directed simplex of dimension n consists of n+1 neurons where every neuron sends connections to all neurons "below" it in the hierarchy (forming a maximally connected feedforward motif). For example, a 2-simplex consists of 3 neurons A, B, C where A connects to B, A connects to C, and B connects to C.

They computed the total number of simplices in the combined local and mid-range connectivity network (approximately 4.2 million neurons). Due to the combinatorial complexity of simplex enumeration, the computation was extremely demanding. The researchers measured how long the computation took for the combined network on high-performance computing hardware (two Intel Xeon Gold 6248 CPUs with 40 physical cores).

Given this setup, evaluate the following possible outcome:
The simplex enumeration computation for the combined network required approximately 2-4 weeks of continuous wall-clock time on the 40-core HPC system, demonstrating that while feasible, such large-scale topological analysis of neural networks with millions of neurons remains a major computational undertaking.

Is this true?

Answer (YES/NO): NO